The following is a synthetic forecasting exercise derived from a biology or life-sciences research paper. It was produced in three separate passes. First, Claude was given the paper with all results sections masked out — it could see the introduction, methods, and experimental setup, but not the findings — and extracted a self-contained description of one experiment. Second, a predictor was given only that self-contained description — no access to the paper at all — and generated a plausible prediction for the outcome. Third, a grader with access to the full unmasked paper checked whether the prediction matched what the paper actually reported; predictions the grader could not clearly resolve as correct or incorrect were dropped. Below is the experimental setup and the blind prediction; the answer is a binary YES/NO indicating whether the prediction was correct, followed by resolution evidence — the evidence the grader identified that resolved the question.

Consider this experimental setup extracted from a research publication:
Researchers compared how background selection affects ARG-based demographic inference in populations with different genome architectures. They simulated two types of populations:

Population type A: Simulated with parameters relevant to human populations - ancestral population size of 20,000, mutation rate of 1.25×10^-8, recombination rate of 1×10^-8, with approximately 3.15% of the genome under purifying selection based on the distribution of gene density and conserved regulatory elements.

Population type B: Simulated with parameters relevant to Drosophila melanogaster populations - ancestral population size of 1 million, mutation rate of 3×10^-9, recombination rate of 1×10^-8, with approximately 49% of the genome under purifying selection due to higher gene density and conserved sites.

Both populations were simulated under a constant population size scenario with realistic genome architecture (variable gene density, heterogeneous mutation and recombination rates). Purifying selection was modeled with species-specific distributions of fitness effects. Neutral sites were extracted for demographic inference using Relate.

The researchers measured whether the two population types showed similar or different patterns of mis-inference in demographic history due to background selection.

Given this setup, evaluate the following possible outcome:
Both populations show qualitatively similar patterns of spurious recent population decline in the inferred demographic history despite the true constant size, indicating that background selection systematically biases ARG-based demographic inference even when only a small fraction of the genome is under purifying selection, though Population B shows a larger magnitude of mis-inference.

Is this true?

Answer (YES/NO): NO